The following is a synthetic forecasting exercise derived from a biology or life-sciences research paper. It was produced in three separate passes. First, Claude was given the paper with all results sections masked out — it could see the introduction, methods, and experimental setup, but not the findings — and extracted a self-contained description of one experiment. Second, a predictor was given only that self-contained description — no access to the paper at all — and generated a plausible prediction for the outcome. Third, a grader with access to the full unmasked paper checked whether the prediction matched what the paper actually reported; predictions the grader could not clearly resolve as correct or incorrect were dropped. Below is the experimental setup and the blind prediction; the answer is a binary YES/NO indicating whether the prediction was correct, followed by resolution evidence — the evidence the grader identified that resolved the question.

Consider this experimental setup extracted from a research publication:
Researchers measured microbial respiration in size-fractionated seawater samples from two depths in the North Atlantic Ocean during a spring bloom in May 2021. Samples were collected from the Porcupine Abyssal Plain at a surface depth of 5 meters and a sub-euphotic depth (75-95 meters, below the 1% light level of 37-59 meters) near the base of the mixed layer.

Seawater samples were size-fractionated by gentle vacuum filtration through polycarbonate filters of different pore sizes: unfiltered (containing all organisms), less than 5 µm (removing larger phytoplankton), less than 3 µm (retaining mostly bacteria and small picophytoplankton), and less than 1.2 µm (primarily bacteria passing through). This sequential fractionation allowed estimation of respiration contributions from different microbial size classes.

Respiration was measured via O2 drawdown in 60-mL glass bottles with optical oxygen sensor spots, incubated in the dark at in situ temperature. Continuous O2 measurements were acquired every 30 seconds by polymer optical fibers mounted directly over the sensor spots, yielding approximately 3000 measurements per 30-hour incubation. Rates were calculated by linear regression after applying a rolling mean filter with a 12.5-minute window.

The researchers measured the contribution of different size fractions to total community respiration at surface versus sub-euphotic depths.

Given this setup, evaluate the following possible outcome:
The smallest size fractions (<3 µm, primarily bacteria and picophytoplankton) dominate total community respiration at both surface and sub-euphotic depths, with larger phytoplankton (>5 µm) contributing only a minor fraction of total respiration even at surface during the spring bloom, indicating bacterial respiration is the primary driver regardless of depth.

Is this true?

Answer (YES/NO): NO